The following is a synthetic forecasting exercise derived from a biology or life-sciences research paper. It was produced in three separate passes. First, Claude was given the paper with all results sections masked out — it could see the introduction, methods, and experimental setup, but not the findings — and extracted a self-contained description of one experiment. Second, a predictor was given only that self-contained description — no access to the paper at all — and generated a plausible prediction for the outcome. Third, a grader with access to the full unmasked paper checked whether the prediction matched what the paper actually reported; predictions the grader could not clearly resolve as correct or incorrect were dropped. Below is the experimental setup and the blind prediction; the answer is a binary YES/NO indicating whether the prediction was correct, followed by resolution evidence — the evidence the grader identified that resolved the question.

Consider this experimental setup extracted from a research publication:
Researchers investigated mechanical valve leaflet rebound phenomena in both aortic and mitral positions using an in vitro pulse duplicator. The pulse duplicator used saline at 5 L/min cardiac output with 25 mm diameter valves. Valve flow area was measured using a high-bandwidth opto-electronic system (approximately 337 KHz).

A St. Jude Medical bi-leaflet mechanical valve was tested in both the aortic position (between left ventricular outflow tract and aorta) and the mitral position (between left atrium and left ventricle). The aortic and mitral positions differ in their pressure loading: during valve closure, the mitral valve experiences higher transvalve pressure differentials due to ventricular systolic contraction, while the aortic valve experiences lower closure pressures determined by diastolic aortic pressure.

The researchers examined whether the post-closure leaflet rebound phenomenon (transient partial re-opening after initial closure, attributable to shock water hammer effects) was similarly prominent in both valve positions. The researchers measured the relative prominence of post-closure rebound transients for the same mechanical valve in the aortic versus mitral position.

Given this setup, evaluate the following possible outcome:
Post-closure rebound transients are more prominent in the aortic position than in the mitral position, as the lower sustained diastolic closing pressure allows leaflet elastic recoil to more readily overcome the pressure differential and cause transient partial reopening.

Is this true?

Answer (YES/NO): NO